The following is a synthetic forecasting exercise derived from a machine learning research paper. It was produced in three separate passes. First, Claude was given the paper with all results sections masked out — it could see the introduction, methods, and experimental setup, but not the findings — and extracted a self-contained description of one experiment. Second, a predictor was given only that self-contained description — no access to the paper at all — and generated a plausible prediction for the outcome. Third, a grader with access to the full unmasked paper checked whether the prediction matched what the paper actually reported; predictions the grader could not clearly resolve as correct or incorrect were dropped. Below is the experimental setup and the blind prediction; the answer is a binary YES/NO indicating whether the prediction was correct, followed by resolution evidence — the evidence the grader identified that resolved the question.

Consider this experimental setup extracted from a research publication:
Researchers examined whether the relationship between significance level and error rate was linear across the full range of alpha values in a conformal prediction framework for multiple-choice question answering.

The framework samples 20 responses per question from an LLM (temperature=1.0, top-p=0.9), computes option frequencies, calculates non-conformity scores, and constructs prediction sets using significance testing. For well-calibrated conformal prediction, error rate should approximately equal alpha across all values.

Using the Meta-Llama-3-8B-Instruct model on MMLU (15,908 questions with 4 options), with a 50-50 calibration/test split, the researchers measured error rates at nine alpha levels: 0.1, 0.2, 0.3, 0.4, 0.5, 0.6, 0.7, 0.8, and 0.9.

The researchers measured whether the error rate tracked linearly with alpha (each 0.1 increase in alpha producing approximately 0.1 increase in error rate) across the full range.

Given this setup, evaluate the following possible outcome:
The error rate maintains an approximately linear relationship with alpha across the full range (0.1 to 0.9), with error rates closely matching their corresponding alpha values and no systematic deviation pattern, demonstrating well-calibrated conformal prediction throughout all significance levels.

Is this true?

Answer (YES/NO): YES